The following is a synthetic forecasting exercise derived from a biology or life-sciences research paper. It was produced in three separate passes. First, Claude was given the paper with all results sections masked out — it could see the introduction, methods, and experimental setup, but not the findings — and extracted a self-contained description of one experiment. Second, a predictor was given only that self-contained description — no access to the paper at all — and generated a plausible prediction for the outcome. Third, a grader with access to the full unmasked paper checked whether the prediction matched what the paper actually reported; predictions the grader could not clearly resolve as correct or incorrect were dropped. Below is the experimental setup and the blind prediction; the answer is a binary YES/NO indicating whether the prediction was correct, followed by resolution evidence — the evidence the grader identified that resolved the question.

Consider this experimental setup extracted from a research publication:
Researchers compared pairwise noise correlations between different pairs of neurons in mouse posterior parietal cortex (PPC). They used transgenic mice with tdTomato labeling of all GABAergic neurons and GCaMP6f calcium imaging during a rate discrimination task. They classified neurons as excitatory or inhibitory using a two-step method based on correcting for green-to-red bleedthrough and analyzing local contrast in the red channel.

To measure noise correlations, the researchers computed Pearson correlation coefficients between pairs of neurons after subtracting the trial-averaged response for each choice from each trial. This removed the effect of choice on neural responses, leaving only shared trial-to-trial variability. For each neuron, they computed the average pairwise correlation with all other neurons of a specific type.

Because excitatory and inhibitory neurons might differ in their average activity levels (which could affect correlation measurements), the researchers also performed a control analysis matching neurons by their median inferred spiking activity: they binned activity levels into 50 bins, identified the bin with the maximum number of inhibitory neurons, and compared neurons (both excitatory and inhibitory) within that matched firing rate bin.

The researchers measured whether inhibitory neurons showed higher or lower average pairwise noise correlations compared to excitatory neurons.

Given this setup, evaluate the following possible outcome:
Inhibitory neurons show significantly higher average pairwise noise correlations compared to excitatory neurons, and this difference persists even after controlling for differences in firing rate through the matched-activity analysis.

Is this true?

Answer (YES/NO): YES